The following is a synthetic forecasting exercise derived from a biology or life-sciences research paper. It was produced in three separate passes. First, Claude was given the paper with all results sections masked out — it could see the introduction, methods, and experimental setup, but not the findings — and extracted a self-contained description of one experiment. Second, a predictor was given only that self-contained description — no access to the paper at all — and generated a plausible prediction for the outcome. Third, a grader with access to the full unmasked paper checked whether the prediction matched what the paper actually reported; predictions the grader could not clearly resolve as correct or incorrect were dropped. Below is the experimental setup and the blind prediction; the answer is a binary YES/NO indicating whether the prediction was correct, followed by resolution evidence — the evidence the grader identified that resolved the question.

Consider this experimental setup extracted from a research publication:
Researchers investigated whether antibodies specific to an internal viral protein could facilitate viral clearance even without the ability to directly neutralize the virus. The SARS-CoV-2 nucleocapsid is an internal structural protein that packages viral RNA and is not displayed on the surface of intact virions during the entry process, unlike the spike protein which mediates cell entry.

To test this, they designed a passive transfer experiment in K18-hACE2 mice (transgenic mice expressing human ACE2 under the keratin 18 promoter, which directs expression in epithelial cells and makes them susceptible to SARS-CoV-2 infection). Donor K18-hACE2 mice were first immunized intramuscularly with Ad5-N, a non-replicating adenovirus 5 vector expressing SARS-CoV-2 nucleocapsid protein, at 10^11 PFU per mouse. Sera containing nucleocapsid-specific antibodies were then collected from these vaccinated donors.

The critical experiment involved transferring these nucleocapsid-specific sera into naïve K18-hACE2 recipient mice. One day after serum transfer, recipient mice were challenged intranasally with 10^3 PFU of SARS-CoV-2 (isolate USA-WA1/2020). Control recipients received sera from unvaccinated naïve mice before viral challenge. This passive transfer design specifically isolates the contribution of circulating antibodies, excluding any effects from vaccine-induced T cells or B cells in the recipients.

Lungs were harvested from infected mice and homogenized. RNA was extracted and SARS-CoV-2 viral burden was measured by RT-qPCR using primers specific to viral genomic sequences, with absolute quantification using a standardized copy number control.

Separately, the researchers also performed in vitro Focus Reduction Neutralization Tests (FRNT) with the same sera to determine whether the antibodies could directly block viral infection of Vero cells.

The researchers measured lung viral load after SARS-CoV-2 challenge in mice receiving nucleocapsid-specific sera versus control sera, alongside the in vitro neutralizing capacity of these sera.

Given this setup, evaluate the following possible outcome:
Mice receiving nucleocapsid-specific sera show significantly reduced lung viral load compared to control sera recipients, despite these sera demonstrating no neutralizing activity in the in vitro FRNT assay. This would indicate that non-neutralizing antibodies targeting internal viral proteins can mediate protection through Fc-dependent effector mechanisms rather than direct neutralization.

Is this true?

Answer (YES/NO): YES